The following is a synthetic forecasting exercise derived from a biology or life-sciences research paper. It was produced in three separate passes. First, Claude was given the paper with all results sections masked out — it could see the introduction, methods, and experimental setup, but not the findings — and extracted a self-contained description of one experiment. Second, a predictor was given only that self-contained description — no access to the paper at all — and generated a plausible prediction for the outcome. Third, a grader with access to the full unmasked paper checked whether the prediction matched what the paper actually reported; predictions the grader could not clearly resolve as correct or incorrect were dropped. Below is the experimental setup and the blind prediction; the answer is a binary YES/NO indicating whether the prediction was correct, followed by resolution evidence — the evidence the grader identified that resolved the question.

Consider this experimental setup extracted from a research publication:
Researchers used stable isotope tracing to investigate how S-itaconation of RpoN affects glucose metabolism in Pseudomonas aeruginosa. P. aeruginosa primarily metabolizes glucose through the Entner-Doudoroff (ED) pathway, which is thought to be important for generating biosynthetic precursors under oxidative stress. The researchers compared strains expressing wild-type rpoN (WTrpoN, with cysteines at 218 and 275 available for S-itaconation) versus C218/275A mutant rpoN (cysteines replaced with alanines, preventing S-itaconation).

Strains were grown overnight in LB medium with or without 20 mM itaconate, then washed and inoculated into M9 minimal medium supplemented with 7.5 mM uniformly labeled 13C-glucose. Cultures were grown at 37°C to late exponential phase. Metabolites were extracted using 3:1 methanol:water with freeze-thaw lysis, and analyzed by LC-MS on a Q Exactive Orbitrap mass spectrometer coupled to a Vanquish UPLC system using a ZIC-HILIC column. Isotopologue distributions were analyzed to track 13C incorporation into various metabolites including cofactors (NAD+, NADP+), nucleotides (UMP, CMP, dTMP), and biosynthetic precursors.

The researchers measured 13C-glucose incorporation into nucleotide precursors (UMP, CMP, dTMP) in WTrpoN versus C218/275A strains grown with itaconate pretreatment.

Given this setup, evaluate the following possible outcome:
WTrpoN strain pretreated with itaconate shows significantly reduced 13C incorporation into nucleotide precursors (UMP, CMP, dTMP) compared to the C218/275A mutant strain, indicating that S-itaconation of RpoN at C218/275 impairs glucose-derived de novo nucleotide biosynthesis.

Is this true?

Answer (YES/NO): NO